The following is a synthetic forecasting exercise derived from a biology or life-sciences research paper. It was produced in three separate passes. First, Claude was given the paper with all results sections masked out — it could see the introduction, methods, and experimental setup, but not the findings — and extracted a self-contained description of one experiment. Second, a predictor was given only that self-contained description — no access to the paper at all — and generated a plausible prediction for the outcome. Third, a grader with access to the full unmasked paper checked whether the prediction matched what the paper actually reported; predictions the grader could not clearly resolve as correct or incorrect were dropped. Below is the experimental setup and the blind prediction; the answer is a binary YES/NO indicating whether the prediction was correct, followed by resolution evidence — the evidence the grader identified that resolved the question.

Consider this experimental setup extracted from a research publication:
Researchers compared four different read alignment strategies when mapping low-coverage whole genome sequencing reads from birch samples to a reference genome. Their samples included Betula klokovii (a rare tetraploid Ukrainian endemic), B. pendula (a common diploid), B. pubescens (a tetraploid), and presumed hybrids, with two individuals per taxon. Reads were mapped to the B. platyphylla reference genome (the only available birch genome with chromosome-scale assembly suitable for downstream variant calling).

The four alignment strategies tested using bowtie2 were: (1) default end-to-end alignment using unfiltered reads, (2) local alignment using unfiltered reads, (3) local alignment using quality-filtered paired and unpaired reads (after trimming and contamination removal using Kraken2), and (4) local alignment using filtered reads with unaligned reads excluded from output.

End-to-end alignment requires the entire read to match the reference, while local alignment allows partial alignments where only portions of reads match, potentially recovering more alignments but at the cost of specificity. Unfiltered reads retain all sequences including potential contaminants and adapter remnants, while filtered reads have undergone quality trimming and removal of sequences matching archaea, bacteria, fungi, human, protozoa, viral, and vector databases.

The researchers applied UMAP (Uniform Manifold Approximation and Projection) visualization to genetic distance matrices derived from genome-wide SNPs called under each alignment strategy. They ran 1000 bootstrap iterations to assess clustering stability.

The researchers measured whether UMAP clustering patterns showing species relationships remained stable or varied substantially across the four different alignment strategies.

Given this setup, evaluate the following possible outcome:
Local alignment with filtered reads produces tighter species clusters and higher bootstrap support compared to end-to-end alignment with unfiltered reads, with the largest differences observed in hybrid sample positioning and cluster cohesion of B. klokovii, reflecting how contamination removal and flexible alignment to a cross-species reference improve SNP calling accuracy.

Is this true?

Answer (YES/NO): NO